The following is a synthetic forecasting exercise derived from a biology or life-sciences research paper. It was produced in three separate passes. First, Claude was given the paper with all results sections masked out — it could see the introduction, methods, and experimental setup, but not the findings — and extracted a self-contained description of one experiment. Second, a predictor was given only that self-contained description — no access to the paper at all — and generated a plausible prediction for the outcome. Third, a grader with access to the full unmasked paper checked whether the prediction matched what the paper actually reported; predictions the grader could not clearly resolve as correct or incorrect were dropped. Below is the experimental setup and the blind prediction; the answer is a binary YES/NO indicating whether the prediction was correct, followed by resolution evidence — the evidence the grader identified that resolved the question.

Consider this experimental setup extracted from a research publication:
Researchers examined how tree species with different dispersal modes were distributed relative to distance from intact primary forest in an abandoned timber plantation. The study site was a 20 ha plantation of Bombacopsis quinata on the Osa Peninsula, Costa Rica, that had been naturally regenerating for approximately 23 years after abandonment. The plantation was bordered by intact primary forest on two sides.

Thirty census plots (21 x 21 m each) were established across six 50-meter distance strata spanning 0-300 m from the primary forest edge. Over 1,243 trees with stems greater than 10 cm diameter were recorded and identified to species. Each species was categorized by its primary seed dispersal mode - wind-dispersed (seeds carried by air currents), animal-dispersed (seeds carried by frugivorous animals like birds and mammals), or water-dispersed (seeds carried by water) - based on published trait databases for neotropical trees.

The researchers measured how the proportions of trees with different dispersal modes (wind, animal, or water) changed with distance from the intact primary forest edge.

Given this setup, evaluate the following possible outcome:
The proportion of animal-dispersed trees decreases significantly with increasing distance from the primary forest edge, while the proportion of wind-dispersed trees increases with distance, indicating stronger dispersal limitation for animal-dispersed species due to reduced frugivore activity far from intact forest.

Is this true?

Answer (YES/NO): NO